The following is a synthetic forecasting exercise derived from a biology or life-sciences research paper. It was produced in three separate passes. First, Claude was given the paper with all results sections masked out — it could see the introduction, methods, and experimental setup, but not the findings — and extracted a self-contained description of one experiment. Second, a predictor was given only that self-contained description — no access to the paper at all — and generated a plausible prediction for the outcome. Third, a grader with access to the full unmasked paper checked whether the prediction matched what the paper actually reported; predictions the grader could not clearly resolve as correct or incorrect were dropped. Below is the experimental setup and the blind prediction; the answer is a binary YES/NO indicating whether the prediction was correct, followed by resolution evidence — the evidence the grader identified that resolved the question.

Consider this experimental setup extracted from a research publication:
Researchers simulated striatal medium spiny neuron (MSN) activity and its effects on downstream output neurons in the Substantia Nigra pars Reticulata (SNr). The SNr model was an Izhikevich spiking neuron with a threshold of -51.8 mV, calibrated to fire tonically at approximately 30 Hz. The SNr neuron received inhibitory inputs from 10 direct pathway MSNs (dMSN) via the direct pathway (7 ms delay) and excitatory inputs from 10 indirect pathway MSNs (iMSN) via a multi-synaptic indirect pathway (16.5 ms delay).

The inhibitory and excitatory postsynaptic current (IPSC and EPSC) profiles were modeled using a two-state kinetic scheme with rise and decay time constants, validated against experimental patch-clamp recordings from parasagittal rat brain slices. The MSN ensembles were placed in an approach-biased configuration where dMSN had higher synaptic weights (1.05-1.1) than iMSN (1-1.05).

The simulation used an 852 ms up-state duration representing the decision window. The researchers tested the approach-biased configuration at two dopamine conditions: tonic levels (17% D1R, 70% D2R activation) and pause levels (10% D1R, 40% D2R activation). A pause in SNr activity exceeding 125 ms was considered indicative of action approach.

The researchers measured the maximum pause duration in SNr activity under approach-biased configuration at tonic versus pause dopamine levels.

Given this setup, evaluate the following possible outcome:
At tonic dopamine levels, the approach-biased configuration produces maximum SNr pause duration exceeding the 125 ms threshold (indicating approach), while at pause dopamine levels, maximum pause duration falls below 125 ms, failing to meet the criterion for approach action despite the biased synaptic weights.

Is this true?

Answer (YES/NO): YES